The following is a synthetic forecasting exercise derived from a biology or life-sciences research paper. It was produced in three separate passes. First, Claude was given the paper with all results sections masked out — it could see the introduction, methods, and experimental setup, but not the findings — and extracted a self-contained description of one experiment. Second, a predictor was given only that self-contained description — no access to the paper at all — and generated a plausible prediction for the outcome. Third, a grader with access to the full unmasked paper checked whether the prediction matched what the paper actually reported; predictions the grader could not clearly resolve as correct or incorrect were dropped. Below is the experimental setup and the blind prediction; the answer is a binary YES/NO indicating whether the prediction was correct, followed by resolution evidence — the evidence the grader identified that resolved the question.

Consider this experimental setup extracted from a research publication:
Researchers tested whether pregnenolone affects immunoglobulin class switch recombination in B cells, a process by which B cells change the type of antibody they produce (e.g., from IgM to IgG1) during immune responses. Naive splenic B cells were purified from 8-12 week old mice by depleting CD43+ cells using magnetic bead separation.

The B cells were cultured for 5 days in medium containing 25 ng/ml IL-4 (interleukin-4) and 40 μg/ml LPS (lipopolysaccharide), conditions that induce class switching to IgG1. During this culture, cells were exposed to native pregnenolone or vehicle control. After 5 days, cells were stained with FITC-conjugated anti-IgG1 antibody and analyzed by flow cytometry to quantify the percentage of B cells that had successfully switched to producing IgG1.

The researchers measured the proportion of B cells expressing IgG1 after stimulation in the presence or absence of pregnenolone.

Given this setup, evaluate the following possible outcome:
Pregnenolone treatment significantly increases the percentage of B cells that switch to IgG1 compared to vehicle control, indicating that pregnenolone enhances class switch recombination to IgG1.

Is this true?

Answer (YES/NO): NO